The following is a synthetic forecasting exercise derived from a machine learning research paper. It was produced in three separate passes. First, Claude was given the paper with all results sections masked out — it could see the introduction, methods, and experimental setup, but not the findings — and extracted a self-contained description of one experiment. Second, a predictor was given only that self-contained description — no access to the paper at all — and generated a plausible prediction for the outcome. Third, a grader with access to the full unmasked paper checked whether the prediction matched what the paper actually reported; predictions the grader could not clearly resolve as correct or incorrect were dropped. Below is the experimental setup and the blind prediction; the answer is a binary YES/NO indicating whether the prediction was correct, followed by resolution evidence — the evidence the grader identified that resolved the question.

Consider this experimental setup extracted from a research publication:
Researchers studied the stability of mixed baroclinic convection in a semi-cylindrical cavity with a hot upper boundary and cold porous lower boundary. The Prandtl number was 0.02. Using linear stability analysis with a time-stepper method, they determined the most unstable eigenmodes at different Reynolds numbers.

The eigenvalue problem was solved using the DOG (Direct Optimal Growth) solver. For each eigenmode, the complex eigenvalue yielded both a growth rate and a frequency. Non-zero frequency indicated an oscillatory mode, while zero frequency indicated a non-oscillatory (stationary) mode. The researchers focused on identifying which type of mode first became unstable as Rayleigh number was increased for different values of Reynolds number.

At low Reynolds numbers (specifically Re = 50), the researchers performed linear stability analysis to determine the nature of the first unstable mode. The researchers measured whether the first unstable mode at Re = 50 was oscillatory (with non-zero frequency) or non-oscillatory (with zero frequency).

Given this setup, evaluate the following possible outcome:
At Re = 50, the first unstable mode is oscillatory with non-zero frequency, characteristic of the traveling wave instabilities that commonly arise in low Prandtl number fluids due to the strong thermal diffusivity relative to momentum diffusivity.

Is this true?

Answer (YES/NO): YES